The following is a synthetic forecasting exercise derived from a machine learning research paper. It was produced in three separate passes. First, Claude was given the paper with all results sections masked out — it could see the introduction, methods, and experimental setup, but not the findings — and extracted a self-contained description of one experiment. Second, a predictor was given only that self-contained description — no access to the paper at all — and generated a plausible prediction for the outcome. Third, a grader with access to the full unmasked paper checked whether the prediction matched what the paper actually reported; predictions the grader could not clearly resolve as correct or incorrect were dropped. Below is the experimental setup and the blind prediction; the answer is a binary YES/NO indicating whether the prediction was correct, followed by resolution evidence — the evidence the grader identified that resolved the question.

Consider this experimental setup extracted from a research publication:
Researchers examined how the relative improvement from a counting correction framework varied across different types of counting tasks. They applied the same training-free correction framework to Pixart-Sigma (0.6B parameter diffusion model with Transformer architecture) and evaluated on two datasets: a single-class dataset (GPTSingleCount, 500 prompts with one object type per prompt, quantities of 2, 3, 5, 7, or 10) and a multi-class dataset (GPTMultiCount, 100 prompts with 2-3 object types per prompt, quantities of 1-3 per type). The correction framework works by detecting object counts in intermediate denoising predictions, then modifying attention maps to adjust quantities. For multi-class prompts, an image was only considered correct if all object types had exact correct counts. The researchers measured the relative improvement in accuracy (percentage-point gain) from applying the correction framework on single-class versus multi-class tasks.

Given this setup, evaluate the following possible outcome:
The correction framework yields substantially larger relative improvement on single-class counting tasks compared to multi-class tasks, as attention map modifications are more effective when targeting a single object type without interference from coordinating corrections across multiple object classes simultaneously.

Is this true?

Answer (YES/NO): NO